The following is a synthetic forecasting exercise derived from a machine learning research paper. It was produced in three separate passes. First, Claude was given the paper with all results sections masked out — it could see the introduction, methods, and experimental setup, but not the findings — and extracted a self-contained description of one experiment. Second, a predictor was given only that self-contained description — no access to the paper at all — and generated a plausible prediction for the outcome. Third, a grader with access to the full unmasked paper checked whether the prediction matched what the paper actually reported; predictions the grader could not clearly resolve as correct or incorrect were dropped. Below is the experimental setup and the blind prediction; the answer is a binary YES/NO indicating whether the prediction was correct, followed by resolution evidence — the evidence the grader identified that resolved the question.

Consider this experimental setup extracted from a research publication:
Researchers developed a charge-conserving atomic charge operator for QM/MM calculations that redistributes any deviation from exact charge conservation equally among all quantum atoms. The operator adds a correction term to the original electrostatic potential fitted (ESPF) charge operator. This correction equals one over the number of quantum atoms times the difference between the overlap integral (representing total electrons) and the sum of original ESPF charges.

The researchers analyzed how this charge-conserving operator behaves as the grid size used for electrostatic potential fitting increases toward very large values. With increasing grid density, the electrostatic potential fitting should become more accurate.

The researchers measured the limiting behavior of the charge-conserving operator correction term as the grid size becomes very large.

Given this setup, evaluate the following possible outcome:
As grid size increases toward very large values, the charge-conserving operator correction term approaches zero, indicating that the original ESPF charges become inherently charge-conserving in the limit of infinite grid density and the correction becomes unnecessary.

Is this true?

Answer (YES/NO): YES